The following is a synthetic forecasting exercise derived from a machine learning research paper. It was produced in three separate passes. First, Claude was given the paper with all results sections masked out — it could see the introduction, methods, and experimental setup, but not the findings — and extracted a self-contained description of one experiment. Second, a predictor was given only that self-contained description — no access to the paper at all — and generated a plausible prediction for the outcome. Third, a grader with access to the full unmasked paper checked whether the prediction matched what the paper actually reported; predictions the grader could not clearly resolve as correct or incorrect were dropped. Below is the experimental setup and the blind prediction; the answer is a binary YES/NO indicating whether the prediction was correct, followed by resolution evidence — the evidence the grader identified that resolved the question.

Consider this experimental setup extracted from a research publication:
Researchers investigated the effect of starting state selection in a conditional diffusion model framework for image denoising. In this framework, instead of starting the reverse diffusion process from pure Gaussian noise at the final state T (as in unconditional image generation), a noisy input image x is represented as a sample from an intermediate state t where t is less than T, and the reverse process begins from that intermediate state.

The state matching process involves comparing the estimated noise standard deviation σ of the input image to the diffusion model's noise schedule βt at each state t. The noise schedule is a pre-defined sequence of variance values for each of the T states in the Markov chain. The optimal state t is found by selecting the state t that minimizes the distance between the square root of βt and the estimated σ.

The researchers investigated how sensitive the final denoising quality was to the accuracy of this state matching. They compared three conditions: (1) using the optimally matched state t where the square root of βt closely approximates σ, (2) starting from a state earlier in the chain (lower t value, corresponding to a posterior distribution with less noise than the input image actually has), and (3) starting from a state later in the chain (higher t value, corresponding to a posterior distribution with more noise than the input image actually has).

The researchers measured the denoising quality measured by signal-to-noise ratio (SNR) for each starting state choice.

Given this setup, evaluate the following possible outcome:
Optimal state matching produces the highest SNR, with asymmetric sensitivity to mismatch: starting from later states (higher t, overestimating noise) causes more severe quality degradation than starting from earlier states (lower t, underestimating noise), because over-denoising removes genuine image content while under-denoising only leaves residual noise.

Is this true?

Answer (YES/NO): NO